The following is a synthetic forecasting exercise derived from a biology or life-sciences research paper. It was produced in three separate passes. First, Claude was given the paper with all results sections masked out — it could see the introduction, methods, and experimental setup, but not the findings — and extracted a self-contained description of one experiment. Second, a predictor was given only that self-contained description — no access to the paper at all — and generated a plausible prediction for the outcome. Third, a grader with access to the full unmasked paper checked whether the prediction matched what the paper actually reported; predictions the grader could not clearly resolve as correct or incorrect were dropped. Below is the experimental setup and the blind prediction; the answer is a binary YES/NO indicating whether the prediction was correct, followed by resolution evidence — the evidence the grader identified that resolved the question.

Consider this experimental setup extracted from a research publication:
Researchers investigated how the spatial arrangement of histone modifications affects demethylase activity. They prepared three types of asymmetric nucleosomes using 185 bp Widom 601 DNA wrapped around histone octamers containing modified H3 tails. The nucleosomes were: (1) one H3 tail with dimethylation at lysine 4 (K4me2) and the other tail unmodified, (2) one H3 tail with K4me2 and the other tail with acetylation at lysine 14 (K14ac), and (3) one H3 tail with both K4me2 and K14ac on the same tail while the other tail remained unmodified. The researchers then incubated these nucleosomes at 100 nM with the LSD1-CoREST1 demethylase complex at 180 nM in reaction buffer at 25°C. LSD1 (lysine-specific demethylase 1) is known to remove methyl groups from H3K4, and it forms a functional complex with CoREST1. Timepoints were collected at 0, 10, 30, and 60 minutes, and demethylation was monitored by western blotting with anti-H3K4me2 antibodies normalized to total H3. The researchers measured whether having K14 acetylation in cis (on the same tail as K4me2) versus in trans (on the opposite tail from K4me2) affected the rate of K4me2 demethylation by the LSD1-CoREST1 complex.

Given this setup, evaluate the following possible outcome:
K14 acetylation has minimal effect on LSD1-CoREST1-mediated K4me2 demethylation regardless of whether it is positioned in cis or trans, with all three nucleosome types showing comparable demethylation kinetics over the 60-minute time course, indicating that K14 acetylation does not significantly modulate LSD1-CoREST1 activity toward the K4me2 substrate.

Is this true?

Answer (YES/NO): NO